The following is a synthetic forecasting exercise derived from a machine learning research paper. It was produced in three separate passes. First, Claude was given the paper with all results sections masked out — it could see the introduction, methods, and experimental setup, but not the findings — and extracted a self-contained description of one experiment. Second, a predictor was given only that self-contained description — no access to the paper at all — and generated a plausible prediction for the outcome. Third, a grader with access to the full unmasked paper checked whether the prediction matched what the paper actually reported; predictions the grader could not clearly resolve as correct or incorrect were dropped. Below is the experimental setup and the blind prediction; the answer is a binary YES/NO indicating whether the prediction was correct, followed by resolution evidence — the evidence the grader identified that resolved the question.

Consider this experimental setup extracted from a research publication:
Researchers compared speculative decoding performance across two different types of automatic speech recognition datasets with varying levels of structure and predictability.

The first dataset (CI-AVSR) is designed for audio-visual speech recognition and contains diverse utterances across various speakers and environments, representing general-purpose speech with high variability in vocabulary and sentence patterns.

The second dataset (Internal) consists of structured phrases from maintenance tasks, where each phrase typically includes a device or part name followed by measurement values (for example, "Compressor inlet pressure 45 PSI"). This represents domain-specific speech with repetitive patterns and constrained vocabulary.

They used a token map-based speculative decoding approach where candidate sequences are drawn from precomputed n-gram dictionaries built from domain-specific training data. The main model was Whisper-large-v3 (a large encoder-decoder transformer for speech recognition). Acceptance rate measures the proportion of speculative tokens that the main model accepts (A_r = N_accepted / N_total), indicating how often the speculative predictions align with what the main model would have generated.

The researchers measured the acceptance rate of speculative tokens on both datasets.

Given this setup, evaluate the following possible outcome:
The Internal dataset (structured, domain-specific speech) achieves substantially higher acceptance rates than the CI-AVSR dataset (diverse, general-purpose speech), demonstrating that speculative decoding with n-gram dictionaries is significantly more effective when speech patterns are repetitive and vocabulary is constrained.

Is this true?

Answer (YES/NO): YES